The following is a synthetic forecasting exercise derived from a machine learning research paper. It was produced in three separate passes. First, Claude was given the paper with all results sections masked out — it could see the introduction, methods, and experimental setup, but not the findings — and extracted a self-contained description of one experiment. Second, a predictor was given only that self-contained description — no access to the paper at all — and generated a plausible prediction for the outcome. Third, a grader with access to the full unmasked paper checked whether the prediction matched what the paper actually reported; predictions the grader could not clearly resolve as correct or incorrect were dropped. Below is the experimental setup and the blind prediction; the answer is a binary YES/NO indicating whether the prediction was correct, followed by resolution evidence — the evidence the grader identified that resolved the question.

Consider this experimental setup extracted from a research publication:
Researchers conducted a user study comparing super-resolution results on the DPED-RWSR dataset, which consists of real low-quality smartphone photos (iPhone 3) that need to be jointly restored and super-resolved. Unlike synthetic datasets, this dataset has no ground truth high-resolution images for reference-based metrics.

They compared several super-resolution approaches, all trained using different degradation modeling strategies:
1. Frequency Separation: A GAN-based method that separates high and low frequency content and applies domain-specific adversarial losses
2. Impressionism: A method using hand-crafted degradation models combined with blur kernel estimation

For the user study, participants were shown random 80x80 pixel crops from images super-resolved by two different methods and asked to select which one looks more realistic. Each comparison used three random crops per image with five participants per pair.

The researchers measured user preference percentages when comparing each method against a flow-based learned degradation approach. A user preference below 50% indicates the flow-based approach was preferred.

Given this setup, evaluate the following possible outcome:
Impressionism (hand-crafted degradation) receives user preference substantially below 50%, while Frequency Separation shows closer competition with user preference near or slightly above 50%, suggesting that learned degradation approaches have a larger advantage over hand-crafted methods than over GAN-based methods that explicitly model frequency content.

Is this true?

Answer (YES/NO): NO